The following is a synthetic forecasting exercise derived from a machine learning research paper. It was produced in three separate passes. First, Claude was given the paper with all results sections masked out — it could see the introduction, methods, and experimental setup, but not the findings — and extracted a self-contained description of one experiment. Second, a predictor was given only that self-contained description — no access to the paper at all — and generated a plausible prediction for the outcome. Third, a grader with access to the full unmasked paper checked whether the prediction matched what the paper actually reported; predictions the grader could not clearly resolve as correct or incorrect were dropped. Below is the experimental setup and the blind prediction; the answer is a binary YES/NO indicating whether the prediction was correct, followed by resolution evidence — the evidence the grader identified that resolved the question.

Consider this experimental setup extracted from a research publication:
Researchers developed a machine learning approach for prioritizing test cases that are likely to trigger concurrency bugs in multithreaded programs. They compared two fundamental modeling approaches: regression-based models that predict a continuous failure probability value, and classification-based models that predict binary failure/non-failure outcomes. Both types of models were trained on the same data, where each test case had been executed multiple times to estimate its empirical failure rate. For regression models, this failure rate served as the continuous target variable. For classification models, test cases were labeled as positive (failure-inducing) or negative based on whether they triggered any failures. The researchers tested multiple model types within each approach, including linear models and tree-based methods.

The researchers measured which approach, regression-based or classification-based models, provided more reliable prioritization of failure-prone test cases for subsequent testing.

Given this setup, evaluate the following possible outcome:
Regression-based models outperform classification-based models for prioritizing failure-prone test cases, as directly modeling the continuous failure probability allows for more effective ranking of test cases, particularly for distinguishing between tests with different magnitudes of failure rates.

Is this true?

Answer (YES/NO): NO